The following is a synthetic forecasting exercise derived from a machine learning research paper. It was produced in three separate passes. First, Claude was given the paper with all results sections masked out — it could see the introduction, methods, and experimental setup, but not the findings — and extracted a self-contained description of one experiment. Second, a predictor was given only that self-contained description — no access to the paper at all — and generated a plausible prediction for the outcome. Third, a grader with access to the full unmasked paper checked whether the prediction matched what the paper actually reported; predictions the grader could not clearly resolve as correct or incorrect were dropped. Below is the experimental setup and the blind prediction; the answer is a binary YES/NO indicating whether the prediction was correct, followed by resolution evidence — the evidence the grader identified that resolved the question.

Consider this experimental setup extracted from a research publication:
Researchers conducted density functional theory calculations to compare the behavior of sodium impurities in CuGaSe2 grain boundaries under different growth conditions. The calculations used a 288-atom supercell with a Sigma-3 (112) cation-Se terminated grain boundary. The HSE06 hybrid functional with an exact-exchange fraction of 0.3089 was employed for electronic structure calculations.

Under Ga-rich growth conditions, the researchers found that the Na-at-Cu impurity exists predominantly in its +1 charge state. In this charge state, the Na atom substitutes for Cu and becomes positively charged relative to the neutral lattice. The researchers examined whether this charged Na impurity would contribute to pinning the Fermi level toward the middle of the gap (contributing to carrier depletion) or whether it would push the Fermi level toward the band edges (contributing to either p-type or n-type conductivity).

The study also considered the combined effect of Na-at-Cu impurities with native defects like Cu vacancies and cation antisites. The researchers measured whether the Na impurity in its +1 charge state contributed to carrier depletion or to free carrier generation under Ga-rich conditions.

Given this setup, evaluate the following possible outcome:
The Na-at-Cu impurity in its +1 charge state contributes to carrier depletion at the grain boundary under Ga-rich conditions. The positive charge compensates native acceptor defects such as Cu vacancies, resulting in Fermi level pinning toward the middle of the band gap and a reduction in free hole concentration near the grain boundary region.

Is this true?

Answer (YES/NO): YES